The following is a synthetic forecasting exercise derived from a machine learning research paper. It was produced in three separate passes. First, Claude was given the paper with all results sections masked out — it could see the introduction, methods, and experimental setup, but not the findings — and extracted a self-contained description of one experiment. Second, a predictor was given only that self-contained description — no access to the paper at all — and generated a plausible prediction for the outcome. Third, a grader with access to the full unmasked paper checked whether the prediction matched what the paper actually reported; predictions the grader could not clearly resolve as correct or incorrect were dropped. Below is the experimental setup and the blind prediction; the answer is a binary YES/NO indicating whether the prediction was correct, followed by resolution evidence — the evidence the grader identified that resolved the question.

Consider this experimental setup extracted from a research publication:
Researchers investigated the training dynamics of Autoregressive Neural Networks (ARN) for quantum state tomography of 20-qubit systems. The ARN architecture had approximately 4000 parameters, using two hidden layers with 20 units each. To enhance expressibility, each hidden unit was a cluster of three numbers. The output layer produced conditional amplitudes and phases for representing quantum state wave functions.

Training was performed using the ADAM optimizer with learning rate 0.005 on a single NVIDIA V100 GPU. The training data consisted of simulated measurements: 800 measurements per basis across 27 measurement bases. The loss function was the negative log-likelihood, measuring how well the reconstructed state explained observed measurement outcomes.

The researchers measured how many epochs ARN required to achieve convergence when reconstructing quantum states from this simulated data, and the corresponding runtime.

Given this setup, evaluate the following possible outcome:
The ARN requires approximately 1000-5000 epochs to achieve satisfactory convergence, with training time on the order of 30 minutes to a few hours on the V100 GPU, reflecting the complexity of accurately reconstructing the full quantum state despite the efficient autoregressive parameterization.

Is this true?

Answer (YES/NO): NO